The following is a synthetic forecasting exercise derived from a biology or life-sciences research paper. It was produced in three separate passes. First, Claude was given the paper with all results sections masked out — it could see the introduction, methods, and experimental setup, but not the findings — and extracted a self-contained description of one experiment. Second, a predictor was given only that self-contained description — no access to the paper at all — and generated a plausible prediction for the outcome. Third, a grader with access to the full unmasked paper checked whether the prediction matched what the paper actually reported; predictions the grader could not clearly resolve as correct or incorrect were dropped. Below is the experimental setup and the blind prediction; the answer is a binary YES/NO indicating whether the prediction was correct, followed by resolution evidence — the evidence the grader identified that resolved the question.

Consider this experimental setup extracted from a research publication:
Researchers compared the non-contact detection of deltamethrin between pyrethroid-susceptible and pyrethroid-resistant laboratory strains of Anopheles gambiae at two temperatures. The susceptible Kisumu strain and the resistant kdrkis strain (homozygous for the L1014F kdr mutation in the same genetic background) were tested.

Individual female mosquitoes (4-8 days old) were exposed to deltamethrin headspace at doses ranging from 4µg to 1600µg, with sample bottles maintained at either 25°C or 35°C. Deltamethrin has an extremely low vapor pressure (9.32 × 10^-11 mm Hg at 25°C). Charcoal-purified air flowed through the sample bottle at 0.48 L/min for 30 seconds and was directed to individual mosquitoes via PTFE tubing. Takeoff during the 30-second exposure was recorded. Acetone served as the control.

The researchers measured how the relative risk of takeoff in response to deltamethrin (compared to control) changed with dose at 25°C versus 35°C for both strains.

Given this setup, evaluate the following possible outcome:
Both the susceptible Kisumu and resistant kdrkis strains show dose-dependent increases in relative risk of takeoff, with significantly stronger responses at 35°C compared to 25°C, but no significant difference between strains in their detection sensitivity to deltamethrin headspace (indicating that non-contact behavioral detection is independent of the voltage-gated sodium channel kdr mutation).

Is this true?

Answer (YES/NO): YES